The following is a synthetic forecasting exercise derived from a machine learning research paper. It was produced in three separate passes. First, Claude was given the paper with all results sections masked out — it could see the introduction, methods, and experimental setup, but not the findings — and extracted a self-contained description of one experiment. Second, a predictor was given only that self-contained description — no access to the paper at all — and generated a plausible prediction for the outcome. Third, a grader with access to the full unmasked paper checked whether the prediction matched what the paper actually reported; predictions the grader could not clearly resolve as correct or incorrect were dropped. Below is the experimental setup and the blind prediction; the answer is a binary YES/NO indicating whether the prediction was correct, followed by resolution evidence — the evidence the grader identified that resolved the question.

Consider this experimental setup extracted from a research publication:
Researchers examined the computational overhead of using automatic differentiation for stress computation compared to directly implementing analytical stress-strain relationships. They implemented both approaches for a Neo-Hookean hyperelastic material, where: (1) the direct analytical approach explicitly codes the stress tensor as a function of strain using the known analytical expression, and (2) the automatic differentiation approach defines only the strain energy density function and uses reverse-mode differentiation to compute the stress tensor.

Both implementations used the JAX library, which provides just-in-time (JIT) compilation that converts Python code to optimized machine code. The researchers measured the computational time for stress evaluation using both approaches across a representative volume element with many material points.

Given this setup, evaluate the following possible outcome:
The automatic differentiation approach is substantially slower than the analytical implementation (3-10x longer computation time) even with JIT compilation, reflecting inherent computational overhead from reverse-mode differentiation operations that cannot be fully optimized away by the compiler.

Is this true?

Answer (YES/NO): NO